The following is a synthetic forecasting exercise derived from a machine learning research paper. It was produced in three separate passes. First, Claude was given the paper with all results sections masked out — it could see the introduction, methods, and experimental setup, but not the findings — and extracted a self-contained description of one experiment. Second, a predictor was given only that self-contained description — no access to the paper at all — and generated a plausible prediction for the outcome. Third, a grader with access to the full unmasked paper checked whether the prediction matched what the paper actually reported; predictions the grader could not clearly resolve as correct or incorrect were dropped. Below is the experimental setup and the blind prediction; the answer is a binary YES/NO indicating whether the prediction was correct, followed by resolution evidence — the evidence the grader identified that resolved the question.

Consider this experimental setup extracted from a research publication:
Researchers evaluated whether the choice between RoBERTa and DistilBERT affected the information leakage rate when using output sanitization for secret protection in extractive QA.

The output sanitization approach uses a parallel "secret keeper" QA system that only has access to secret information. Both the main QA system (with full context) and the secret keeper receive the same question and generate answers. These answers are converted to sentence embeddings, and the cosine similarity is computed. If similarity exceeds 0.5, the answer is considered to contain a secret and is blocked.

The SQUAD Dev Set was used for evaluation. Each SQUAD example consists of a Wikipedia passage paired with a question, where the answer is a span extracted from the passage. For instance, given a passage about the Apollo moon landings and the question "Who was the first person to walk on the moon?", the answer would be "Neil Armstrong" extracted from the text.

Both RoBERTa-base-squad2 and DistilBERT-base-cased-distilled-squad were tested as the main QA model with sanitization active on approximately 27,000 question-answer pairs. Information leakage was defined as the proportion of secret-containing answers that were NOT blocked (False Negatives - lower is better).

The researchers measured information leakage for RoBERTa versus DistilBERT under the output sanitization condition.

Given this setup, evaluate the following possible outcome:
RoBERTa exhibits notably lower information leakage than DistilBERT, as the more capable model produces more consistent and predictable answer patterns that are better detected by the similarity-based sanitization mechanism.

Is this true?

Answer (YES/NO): NO